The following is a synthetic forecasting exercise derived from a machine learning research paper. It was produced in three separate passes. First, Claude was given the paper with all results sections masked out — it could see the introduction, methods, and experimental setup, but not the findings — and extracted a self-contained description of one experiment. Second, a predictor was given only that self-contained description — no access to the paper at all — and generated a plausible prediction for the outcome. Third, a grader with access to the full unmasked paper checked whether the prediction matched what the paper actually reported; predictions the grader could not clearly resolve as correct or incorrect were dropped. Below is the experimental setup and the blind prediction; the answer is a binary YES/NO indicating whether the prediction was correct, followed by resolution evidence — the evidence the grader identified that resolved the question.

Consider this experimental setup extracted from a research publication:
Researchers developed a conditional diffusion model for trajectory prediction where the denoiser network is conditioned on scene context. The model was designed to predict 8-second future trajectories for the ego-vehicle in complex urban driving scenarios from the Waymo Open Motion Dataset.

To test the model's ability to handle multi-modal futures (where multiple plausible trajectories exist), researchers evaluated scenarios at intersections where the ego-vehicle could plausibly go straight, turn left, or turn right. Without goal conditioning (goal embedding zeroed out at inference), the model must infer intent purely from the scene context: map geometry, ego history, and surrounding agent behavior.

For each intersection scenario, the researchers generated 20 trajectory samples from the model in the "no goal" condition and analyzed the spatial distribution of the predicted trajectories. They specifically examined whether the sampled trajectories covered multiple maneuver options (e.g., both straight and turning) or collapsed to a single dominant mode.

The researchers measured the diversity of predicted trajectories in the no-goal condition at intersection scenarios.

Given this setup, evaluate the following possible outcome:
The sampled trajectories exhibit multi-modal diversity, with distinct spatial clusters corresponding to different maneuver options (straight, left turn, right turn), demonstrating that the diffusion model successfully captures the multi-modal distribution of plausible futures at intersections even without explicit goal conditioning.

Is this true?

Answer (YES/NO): YES